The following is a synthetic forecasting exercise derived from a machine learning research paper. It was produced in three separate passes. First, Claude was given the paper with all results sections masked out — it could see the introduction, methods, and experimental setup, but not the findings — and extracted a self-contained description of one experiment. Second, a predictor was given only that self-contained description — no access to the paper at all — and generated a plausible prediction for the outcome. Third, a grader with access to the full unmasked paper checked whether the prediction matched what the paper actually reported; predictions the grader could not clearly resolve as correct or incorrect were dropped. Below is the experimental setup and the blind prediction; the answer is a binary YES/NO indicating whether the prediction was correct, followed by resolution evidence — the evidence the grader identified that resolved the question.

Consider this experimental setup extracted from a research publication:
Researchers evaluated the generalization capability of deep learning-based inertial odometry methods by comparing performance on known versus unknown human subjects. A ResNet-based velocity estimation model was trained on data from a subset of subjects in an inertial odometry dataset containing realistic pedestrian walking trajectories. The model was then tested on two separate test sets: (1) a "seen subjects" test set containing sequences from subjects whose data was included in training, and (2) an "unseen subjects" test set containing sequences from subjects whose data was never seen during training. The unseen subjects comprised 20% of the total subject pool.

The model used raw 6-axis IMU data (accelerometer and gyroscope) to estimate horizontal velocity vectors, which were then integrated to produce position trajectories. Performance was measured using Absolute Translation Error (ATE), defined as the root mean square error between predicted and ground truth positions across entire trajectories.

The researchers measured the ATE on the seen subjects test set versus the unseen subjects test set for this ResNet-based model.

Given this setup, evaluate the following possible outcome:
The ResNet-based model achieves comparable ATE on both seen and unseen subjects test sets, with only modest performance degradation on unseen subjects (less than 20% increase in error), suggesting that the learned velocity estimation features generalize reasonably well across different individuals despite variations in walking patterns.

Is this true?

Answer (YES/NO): NO